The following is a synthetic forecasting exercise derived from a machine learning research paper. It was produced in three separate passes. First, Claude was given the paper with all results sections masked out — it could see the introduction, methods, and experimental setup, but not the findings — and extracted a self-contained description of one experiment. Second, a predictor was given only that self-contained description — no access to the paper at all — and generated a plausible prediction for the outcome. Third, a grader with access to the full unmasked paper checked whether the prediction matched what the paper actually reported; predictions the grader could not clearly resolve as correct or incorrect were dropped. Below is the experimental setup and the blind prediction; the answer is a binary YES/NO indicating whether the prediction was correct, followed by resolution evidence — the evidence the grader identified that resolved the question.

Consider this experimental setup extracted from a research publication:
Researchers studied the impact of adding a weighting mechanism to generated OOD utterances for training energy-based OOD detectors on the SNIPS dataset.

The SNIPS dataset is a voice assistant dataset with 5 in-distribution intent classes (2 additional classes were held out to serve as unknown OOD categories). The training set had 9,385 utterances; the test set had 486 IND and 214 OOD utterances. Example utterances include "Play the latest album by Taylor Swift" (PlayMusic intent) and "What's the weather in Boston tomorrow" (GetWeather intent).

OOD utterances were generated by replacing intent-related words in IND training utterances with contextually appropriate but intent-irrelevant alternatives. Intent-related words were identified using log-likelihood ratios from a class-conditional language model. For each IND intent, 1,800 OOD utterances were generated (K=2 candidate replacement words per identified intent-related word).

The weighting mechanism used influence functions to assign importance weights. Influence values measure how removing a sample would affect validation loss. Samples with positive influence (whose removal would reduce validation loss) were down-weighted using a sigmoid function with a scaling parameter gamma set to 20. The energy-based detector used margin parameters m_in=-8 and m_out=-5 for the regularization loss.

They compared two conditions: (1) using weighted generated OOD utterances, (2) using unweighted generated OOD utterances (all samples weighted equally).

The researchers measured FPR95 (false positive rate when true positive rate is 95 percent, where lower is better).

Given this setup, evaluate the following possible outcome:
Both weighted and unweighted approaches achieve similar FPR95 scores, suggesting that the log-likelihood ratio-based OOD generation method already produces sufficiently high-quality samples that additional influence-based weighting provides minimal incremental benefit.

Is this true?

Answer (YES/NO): NO